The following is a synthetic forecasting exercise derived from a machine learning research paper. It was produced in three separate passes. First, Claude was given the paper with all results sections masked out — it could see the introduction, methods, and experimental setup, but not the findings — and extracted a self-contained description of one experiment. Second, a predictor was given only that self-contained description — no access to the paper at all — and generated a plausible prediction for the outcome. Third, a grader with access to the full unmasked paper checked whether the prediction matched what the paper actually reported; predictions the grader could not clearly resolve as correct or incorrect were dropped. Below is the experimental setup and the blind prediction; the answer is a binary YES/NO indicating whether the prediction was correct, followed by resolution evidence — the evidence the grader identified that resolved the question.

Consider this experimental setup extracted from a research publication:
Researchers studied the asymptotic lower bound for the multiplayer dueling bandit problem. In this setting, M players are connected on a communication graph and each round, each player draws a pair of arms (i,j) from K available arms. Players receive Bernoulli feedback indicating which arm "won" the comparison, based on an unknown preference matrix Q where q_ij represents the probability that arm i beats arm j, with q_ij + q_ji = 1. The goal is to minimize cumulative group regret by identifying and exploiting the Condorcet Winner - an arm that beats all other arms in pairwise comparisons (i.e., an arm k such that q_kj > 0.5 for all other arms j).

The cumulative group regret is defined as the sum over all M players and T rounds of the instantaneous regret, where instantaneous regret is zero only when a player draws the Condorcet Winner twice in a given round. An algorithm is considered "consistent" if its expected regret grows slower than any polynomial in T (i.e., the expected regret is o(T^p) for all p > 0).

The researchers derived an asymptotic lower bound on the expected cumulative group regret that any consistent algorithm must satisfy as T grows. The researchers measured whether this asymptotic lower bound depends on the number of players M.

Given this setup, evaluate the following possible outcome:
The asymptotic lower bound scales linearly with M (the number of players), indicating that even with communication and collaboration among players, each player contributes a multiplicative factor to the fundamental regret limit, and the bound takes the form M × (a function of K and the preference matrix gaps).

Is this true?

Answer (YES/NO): NO